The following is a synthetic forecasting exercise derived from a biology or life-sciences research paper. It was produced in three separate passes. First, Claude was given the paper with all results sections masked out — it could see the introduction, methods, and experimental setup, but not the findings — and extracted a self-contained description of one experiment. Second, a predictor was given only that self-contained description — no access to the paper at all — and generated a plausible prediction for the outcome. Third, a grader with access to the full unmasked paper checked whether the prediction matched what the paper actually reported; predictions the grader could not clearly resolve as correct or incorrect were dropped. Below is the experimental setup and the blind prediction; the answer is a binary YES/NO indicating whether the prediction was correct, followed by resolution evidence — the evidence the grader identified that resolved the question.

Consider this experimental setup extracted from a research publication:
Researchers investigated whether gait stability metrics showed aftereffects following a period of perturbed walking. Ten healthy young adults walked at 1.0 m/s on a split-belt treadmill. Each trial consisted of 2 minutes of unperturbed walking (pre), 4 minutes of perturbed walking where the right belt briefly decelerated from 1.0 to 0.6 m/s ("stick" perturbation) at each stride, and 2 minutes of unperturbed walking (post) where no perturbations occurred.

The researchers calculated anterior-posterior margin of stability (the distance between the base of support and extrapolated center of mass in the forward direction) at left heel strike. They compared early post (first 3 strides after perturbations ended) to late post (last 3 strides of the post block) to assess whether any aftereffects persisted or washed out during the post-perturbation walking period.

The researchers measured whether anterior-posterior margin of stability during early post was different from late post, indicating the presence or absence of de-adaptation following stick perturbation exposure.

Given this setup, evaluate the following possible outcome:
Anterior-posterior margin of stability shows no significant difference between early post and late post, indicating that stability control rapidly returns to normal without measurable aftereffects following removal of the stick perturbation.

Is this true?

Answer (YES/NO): NO